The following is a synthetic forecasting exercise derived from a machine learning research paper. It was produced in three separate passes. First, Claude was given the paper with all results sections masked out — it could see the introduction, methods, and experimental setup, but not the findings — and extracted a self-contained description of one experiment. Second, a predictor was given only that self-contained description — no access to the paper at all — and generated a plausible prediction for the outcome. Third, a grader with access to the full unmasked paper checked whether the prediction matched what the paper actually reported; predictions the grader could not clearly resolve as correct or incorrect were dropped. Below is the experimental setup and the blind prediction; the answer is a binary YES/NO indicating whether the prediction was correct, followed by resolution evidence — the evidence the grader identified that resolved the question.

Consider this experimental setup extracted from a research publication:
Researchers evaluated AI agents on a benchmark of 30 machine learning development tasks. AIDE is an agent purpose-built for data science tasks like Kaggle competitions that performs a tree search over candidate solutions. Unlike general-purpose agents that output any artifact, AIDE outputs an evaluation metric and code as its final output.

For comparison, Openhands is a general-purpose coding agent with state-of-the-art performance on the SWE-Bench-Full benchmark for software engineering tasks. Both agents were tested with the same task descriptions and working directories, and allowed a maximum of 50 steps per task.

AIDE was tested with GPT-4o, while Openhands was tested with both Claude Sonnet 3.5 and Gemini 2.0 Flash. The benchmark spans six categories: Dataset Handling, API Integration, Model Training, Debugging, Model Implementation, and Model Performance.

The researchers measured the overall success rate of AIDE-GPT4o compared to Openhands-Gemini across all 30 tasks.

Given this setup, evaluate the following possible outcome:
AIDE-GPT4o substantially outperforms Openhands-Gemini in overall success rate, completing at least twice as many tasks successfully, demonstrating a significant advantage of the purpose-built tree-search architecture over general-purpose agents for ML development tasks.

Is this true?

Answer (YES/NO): NO